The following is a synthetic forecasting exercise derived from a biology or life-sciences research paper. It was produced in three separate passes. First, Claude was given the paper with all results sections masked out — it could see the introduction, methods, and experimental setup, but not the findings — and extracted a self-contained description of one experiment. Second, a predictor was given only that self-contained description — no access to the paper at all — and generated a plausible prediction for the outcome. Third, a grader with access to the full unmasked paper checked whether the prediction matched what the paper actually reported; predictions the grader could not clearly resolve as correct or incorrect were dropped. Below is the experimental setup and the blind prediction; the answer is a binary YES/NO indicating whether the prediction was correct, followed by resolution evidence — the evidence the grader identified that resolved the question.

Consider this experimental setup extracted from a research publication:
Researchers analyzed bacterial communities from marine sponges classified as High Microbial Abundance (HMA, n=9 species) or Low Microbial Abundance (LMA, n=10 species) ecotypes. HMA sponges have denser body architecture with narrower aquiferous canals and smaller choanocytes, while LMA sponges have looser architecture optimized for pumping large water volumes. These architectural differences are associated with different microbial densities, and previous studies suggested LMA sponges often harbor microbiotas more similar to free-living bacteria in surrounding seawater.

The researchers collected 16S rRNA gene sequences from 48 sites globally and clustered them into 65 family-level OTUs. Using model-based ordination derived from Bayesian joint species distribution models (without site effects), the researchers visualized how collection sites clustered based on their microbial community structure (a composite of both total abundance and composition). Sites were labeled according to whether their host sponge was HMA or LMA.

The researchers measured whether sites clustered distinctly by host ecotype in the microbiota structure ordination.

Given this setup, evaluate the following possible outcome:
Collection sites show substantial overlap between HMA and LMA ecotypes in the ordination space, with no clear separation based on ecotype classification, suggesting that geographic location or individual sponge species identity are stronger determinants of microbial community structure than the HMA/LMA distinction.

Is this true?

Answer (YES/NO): NO